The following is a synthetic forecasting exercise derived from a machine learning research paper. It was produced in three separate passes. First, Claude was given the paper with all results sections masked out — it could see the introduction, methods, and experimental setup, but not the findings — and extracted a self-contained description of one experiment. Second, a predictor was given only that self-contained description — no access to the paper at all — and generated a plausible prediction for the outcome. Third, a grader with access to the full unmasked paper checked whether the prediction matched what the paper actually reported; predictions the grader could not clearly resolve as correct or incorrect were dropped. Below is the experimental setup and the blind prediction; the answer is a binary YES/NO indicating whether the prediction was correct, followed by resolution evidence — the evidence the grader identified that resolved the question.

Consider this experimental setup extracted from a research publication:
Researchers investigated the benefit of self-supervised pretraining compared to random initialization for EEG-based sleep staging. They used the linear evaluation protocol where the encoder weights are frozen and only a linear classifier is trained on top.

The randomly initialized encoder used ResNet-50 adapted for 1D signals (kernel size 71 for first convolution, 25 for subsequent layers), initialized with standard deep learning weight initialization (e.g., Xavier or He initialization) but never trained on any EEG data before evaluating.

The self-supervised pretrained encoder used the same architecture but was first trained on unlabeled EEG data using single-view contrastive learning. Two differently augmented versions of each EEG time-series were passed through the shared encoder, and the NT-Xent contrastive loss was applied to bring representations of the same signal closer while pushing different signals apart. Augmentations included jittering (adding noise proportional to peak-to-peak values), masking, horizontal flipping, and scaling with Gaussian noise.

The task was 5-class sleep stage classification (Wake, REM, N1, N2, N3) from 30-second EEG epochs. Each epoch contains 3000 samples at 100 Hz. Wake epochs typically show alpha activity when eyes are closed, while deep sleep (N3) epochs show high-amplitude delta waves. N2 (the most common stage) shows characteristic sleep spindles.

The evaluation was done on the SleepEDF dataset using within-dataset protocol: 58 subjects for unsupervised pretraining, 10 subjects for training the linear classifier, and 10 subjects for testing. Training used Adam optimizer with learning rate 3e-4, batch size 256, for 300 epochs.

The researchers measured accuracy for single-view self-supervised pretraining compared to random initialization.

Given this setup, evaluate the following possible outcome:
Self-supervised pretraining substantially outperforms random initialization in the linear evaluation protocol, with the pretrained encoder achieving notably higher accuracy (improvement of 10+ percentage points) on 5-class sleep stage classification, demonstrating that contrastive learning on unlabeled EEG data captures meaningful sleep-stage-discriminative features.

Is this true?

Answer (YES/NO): YES